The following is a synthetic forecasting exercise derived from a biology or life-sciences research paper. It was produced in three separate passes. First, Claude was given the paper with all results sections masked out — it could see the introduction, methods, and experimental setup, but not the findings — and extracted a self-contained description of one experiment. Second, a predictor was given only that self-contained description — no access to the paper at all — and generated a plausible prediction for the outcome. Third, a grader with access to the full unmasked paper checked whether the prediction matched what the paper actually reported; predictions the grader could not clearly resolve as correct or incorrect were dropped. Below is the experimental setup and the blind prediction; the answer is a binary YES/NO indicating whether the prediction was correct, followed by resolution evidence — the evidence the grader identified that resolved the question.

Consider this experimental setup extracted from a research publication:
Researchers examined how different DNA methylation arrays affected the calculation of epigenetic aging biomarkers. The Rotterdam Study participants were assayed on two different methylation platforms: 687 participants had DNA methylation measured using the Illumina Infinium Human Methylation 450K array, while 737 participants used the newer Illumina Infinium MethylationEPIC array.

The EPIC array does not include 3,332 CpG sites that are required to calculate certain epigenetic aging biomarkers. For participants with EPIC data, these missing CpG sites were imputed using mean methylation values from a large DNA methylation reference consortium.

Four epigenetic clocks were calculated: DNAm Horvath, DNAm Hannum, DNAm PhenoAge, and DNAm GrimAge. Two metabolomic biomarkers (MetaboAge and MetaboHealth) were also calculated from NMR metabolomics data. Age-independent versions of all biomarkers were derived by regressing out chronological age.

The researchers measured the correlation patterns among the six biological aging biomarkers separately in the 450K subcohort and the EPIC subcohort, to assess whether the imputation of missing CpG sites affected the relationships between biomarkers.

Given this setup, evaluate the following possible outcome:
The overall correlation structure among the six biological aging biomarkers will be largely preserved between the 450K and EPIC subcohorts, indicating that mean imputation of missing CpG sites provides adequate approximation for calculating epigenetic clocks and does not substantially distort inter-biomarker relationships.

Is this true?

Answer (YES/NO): YES